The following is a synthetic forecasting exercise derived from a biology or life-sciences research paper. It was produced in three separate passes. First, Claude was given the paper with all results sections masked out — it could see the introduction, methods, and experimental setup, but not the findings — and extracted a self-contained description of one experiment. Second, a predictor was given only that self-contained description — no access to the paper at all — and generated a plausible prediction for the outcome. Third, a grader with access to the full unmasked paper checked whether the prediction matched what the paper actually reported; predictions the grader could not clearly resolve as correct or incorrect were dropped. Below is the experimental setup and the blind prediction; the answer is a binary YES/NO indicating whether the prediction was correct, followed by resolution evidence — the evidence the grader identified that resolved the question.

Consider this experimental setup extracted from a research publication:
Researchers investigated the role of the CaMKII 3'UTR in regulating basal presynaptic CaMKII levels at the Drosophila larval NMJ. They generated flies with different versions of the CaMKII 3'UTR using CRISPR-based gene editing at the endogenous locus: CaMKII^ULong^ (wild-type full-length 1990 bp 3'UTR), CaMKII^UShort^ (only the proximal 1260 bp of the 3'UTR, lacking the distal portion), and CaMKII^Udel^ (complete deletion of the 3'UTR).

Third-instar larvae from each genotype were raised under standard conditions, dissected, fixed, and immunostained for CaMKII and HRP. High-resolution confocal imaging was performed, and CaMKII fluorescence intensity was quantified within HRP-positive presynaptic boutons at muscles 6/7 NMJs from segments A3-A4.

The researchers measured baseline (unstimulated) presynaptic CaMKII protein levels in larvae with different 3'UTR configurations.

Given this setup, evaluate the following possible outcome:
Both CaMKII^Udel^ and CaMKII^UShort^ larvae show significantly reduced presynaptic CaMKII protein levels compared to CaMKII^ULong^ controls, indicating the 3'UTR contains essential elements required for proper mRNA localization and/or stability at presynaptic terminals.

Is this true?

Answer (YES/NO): NO